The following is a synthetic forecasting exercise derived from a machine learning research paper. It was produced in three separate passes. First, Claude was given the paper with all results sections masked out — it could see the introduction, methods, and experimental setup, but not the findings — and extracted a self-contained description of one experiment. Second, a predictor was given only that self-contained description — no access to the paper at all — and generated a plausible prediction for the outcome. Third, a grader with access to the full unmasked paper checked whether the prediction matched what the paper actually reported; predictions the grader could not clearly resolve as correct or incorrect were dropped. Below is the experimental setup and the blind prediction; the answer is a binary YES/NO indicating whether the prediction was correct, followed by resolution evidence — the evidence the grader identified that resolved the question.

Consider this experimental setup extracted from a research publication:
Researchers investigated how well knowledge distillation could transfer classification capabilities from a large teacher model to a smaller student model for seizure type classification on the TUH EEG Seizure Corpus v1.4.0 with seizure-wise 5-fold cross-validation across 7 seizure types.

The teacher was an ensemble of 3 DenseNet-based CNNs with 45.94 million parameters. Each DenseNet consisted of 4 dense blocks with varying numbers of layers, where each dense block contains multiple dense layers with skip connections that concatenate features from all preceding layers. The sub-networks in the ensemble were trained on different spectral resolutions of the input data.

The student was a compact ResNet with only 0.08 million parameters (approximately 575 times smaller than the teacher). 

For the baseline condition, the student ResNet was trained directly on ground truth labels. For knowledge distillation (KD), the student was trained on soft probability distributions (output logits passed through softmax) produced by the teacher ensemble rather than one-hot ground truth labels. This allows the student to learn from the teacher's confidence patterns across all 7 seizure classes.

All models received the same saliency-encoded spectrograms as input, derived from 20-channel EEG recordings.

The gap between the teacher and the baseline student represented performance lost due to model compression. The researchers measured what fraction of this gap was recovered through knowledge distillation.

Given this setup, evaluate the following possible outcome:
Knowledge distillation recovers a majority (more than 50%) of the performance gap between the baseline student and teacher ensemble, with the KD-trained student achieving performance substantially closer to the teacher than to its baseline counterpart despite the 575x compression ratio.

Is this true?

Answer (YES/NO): NO